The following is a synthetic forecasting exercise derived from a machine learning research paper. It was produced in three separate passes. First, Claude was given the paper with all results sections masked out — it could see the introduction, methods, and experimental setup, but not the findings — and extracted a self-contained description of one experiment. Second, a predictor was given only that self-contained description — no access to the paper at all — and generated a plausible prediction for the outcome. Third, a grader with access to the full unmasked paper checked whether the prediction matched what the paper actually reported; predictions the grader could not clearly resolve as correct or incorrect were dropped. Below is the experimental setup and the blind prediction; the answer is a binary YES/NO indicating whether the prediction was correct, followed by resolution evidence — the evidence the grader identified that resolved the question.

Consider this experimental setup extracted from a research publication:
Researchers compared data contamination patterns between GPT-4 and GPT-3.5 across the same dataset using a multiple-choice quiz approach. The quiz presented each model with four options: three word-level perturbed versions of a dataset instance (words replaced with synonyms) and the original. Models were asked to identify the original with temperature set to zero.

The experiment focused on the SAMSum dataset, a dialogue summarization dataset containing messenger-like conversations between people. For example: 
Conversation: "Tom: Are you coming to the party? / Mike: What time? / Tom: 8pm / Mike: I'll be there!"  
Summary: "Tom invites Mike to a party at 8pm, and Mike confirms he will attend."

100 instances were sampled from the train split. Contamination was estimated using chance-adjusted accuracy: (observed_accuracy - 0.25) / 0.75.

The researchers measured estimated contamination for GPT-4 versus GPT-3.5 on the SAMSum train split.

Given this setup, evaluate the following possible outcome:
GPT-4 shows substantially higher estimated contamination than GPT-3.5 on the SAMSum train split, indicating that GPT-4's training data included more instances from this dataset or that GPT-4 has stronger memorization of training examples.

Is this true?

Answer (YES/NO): YES